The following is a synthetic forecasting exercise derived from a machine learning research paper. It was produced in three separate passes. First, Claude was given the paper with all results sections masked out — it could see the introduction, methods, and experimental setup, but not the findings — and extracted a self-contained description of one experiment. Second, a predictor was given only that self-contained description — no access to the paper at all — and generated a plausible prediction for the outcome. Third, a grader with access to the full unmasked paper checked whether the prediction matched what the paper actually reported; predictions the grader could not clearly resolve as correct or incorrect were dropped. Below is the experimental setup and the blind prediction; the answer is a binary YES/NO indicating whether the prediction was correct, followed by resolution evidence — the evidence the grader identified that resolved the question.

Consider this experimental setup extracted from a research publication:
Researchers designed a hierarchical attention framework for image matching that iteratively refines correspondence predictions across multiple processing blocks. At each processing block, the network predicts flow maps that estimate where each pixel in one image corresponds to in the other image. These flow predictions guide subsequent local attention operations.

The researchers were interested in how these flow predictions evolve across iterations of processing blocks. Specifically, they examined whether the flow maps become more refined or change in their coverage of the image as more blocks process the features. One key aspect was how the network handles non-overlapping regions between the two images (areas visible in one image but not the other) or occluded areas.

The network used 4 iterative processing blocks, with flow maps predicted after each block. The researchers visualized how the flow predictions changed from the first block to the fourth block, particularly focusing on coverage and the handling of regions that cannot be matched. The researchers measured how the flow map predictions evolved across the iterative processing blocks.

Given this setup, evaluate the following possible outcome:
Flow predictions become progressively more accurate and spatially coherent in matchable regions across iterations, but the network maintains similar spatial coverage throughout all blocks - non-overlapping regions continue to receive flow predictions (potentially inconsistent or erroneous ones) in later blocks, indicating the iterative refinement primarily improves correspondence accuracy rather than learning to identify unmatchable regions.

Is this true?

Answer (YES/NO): NO